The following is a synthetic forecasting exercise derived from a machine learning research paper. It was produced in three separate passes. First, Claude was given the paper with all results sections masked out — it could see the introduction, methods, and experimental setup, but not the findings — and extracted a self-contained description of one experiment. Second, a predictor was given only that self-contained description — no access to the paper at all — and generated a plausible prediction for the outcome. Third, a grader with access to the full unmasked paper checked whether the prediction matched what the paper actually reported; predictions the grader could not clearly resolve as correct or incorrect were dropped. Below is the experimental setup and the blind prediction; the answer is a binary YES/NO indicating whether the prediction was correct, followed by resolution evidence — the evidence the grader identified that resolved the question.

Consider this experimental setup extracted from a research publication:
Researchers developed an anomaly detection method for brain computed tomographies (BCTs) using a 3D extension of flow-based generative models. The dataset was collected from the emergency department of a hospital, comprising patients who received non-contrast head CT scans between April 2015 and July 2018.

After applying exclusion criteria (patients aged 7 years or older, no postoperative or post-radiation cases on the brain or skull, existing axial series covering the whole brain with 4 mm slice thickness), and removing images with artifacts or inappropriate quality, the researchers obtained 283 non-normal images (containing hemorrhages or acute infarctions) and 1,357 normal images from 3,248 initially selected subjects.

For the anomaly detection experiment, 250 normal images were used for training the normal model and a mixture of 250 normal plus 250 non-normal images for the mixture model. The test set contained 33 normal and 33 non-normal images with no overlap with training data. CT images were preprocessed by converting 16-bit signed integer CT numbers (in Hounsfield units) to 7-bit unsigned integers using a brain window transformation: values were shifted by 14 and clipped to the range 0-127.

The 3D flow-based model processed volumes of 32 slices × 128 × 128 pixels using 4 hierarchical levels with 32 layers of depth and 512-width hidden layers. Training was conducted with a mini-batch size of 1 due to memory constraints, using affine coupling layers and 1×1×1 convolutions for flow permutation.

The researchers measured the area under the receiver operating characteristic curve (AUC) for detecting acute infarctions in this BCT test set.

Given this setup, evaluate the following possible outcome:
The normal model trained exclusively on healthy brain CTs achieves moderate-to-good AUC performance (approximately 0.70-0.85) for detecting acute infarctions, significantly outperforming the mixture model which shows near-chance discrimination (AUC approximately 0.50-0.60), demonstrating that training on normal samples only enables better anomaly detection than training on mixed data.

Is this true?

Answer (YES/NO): NO